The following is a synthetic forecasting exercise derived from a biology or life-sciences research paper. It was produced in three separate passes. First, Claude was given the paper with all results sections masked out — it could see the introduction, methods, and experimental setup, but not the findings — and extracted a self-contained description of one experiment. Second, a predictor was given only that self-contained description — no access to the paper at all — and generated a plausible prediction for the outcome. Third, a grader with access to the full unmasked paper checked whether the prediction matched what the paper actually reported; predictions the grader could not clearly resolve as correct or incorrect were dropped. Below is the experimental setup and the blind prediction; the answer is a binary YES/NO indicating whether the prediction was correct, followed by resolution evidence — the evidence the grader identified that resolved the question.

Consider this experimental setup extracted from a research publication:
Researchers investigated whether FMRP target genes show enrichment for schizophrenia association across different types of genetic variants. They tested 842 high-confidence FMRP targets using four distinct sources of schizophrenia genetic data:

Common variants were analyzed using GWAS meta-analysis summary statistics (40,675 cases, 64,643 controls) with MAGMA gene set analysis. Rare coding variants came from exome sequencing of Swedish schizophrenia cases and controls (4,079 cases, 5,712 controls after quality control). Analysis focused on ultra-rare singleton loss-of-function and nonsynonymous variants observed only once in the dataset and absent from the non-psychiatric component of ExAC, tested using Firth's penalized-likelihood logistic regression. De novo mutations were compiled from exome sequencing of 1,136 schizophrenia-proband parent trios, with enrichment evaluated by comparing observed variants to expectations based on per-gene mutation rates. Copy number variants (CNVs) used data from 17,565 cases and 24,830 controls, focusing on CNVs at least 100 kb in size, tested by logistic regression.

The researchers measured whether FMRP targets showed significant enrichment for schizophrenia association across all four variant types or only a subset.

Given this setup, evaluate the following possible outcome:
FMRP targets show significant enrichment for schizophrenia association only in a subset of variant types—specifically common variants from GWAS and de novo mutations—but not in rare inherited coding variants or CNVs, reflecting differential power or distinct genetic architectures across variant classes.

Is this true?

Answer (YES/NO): NO